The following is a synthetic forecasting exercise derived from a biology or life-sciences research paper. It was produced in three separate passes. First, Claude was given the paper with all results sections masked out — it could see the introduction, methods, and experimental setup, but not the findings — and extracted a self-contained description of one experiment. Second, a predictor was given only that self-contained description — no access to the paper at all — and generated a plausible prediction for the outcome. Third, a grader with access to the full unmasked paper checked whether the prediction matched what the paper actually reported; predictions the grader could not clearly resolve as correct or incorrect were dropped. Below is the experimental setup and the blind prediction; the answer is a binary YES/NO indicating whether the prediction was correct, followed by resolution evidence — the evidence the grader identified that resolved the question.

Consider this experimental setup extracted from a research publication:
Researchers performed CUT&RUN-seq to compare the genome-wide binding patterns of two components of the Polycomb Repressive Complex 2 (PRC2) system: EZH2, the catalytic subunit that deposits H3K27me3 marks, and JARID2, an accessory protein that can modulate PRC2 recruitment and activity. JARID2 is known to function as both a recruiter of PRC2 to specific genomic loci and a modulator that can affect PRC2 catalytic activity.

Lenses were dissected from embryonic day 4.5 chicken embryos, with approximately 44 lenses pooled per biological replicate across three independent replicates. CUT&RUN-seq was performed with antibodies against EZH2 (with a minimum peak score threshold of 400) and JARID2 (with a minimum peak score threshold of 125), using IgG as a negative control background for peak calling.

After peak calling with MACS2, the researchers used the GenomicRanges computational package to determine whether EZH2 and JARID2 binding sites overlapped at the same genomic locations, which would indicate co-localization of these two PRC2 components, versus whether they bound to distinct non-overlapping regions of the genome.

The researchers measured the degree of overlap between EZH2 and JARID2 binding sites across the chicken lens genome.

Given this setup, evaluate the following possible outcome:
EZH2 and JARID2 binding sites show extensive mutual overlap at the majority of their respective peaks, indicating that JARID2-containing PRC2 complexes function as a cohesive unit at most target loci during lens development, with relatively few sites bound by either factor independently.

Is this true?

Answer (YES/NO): YES